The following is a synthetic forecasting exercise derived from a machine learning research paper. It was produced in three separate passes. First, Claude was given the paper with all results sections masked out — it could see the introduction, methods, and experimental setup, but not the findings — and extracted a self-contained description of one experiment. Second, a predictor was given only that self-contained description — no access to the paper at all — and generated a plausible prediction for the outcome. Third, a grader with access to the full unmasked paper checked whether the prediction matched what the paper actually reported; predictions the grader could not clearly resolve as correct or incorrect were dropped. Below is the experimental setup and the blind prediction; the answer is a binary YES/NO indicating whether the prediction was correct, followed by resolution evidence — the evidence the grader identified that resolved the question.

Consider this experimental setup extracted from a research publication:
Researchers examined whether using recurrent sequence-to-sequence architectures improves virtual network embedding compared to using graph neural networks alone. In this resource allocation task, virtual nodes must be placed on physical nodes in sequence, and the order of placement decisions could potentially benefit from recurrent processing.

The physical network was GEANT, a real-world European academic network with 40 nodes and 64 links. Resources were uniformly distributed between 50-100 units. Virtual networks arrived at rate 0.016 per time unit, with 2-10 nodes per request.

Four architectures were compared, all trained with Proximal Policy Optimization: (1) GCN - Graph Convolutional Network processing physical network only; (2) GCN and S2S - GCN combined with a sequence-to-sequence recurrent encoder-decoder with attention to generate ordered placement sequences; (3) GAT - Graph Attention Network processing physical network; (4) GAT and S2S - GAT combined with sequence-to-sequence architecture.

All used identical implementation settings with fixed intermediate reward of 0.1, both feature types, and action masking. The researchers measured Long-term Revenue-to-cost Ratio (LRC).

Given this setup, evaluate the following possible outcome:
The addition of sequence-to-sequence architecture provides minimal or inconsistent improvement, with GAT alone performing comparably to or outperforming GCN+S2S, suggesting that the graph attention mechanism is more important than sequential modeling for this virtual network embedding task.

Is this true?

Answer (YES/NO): NO